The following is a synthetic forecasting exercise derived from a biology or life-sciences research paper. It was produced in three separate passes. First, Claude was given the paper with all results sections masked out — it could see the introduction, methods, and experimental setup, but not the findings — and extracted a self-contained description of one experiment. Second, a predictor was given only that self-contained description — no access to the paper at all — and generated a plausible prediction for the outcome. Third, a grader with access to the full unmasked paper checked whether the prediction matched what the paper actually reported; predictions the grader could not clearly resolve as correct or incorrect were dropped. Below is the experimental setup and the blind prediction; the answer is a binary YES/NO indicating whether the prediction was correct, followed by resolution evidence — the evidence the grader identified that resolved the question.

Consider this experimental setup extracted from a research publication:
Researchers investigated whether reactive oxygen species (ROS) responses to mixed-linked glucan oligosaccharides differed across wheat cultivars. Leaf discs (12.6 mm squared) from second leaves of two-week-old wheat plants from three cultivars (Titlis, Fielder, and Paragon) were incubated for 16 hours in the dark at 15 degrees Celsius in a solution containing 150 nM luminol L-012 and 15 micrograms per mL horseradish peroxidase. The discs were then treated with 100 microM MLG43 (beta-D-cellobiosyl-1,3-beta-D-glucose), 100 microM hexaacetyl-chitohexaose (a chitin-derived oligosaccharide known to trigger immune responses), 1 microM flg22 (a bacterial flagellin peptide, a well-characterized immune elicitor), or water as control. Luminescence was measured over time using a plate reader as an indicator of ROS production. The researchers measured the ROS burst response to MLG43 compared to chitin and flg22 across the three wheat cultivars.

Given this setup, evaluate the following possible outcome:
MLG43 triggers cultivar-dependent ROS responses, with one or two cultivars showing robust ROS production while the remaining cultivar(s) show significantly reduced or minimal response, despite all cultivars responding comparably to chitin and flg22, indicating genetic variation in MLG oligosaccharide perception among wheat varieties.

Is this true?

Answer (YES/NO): NO